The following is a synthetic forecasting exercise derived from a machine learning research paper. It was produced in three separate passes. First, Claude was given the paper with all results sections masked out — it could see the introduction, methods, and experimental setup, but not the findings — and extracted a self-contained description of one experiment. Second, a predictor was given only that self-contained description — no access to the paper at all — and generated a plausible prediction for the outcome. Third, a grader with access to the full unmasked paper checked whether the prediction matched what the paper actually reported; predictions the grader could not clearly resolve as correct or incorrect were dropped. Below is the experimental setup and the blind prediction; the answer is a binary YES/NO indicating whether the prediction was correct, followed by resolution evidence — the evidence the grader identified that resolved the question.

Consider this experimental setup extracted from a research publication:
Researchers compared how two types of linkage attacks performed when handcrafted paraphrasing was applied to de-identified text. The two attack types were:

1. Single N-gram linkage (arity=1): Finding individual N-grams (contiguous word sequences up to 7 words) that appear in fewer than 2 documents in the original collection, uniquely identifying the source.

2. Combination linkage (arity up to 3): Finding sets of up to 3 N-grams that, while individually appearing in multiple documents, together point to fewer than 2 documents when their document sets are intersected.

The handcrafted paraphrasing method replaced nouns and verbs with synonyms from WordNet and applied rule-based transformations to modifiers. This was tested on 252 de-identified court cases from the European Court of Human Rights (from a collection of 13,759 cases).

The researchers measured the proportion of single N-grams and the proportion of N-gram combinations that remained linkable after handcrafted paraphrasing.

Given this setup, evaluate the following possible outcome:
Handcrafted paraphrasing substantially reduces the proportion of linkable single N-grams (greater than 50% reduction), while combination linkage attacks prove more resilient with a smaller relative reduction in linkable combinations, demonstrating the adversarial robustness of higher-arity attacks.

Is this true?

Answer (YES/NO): YES